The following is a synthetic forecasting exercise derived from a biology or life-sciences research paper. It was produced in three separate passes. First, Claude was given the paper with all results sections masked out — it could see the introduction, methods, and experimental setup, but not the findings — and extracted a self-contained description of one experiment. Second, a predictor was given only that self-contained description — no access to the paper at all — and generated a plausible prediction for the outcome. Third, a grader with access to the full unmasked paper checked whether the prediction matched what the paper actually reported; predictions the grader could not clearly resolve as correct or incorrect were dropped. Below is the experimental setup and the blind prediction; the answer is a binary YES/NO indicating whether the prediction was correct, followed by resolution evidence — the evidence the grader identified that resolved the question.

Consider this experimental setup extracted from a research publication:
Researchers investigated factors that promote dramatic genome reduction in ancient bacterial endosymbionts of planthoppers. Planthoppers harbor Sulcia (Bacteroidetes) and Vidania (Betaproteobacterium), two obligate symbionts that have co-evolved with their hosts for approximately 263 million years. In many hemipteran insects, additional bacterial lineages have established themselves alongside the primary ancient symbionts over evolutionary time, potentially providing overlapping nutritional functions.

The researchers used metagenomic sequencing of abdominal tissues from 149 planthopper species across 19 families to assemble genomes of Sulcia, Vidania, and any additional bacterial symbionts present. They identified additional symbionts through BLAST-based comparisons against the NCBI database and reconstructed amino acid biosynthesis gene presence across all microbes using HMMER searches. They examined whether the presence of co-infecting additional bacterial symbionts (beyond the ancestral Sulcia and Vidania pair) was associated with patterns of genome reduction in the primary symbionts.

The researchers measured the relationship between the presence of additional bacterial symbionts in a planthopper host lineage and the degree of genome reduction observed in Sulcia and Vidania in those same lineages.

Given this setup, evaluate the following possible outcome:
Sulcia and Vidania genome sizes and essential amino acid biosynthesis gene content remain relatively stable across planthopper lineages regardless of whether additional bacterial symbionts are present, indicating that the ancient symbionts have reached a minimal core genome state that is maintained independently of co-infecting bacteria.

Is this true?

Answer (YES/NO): NO